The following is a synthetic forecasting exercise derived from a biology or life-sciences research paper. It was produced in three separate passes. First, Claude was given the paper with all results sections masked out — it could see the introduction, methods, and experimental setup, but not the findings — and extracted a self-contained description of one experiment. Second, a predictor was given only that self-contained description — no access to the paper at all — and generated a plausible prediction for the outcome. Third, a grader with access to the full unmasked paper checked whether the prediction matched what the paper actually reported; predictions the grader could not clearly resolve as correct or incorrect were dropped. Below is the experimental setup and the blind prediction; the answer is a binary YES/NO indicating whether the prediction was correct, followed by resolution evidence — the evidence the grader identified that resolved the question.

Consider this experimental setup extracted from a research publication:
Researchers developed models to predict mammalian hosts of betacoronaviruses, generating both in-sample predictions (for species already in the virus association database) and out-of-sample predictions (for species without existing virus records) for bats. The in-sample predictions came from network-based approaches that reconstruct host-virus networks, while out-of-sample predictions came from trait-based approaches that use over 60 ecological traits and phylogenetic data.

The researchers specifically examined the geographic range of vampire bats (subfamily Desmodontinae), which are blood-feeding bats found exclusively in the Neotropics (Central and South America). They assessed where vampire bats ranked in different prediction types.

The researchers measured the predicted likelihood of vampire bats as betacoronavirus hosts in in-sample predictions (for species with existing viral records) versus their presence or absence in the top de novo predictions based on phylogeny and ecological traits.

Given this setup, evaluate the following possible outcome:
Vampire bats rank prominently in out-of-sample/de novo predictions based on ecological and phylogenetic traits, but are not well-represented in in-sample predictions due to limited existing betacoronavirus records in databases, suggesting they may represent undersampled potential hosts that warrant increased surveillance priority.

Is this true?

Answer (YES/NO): NO